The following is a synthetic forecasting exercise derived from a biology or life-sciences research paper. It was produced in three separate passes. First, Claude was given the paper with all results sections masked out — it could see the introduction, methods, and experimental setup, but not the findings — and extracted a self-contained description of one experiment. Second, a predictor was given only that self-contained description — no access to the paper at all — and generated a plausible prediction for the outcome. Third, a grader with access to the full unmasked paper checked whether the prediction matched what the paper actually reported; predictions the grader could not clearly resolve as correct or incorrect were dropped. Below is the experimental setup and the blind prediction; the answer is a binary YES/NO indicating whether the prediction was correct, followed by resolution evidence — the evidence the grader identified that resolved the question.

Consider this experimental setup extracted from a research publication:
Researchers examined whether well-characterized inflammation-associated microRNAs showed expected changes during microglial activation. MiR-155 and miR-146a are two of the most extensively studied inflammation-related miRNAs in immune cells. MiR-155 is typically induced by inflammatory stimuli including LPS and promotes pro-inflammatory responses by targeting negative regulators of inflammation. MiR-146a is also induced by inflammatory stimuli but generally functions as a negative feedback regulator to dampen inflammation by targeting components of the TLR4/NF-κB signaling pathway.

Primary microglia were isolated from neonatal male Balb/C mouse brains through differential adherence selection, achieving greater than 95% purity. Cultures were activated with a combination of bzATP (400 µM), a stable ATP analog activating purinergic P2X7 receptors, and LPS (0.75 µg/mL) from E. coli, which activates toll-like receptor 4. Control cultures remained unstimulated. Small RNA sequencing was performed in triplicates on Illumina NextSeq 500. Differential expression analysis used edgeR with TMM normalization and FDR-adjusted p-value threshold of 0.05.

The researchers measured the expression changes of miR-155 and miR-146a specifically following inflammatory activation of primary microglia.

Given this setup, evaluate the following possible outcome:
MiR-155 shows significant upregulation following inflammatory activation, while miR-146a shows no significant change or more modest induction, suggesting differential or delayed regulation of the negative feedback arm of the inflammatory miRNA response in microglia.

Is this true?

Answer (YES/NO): YES